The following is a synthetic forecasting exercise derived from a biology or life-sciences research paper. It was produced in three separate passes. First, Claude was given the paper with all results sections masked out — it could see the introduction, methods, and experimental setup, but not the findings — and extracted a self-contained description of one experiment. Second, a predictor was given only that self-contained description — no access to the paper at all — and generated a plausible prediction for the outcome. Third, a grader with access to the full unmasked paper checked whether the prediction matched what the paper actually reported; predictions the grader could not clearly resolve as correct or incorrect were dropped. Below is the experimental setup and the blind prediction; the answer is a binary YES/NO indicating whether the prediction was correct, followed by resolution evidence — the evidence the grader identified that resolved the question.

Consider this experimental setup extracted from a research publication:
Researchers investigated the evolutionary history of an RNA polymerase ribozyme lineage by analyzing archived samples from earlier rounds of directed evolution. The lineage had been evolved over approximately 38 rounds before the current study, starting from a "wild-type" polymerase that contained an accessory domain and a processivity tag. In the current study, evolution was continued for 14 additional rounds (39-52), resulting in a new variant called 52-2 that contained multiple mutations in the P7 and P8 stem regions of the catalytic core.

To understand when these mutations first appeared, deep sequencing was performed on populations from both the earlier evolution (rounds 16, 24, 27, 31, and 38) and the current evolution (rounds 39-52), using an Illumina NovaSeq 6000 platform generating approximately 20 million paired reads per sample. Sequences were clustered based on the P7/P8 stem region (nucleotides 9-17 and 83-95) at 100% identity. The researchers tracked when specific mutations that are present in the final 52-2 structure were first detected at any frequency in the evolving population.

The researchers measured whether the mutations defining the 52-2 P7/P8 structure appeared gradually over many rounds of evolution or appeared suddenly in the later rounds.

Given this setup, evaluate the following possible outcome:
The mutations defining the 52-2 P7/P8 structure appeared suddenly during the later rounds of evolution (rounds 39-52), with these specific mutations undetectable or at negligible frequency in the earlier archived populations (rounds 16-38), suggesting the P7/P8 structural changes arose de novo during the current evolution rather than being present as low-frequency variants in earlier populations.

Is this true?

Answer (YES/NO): NO